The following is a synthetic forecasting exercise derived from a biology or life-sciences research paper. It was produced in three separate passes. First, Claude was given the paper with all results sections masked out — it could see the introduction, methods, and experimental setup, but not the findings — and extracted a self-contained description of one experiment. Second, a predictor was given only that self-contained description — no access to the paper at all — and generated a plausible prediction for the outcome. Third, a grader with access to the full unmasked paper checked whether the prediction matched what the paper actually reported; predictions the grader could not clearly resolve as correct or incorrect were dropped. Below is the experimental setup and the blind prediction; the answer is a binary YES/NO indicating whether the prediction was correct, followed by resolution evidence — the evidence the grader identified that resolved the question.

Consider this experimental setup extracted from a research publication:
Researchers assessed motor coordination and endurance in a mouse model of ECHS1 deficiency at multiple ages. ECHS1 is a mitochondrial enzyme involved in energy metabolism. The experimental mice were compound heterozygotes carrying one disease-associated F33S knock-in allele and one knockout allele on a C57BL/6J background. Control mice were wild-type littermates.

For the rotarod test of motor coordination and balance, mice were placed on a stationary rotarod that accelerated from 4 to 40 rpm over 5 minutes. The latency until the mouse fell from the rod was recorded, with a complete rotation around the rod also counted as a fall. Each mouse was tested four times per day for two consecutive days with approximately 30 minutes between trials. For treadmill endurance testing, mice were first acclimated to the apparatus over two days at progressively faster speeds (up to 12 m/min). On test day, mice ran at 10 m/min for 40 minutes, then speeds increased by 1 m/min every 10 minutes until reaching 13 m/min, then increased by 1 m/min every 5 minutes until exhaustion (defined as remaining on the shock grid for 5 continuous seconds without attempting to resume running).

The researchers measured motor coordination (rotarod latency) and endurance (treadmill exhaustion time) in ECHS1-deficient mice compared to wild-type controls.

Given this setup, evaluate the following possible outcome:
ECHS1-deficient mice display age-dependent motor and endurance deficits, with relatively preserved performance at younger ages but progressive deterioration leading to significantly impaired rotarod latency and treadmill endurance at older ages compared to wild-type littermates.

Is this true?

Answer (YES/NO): NO